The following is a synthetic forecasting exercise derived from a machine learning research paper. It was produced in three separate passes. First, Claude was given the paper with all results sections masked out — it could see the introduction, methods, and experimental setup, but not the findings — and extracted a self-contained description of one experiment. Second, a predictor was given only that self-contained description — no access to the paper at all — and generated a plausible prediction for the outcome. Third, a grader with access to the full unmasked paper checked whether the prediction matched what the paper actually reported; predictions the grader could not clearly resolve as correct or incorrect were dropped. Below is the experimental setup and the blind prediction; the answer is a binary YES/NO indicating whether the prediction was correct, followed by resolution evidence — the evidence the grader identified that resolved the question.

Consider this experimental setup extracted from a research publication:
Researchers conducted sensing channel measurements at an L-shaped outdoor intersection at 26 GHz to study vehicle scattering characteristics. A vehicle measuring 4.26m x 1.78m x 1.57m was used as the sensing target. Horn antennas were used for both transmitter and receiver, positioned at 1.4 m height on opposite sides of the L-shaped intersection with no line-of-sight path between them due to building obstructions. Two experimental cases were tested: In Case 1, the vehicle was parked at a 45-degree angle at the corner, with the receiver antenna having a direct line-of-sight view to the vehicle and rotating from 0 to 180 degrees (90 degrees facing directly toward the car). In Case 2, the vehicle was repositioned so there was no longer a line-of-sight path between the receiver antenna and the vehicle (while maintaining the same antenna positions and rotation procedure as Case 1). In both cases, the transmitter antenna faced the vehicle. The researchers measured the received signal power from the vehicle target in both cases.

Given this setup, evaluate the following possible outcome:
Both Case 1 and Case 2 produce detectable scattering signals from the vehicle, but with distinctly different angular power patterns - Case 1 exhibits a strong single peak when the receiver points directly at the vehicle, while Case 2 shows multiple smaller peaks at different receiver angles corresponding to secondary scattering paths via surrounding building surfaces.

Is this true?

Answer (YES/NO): NO